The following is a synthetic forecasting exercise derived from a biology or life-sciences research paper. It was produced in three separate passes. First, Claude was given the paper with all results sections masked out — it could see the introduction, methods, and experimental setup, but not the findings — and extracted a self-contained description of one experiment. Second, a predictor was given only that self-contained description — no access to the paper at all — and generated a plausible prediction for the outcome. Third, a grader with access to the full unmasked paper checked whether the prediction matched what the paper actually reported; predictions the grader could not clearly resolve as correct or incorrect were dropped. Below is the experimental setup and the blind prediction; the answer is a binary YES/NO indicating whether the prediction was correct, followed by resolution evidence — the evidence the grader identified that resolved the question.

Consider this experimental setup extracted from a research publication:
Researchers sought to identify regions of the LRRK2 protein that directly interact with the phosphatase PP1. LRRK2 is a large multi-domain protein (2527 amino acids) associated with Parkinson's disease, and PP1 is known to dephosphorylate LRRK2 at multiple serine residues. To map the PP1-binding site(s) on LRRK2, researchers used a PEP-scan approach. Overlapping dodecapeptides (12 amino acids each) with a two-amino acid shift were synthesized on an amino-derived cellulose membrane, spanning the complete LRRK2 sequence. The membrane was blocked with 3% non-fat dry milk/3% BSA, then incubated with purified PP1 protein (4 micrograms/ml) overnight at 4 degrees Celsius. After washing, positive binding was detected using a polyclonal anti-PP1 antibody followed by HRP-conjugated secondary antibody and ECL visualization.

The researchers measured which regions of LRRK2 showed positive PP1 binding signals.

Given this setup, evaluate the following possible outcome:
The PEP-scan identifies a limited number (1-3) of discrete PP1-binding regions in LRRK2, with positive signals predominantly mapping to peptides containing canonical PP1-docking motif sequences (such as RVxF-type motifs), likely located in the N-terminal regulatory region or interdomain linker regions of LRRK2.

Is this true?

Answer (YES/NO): NO